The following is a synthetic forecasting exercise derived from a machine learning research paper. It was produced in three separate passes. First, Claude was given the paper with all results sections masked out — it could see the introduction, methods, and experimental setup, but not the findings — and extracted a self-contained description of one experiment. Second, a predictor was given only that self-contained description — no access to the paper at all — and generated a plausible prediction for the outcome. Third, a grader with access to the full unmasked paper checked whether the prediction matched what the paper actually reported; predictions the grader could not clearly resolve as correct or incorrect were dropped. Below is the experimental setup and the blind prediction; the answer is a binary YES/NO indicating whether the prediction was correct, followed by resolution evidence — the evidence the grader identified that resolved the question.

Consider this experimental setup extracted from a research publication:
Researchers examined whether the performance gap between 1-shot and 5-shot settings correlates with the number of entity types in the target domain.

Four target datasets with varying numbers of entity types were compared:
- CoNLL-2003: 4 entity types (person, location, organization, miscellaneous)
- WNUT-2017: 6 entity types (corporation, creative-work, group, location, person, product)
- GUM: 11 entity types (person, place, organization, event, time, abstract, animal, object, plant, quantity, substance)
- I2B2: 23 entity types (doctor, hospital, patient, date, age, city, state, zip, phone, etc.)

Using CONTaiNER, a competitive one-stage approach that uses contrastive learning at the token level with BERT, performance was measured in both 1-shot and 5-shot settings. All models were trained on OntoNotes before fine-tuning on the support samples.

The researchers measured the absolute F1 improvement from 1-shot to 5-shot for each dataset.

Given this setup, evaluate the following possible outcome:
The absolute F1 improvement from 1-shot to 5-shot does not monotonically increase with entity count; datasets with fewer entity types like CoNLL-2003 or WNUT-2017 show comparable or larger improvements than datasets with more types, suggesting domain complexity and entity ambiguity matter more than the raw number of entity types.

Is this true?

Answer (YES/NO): NO